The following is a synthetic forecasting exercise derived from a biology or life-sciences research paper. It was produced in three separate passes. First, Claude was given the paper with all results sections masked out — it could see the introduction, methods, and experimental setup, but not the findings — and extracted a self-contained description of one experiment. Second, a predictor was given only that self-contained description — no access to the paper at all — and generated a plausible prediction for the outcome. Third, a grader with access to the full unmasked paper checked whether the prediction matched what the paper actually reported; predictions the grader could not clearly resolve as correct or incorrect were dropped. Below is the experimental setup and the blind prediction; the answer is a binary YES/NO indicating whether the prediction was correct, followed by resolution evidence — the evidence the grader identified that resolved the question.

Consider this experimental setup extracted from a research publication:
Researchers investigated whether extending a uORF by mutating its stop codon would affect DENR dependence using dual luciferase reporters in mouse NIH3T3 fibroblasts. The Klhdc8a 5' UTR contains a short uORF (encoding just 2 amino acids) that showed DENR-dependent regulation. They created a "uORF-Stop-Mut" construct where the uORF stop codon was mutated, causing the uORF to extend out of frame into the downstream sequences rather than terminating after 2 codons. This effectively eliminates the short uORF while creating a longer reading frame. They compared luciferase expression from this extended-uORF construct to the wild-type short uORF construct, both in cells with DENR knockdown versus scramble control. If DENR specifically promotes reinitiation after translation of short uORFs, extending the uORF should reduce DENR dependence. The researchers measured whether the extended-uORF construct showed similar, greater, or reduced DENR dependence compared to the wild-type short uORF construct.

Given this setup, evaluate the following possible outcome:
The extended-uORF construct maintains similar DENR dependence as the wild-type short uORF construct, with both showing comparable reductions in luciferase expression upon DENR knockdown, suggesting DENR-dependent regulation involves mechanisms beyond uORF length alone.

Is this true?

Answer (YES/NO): NO